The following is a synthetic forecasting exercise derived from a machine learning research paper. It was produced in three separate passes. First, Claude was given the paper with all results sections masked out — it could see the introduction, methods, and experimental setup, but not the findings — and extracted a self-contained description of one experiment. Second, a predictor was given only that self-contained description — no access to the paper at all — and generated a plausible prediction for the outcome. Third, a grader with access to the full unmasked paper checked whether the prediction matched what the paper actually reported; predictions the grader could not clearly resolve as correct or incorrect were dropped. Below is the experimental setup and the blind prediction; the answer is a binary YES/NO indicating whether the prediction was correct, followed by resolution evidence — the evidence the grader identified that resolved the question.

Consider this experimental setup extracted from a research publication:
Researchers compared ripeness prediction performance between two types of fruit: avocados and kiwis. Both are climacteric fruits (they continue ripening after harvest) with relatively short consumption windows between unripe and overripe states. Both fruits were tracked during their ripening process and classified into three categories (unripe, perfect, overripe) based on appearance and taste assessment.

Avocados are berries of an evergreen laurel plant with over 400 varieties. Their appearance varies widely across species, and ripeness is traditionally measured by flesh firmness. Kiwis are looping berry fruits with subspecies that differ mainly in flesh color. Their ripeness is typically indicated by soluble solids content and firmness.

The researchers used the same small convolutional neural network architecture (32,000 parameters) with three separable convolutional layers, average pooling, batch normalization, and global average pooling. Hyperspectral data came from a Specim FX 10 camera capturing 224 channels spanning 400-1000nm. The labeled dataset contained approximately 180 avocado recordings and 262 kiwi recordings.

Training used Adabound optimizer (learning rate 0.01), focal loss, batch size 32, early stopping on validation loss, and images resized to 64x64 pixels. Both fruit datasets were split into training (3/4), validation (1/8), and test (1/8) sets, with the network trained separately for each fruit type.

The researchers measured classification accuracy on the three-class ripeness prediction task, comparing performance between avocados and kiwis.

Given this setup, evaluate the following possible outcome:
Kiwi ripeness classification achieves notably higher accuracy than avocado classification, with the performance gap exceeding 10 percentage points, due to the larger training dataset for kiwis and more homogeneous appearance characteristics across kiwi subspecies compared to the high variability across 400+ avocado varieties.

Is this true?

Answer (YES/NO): NO